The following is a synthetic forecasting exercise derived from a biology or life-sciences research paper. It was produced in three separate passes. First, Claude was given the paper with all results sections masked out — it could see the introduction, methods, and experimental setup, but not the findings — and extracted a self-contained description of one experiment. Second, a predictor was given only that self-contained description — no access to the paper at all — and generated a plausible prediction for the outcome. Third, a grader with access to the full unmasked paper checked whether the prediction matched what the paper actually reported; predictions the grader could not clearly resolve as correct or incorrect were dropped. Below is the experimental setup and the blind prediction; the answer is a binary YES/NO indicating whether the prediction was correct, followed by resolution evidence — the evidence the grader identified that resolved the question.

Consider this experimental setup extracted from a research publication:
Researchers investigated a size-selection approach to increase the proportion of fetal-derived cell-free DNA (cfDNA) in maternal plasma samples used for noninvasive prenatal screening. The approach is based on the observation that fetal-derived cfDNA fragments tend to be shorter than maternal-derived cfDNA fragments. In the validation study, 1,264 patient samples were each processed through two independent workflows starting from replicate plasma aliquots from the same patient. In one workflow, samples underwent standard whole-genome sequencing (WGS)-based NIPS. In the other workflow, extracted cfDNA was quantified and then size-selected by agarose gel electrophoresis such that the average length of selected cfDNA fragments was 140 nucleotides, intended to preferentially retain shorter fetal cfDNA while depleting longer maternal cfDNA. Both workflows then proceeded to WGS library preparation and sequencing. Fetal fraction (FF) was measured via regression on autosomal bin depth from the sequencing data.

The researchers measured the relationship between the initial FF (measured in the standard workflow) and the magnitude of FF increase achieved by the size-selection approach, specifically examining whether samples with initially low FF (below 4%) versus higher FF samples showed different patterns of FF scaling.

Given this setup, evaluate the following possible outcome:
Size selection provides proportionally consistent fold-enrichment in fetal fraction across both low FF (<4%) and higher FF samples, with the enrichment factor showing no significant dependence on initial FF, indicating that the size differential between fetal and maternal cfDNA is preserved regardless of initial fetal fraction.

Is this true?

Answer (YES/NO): NO